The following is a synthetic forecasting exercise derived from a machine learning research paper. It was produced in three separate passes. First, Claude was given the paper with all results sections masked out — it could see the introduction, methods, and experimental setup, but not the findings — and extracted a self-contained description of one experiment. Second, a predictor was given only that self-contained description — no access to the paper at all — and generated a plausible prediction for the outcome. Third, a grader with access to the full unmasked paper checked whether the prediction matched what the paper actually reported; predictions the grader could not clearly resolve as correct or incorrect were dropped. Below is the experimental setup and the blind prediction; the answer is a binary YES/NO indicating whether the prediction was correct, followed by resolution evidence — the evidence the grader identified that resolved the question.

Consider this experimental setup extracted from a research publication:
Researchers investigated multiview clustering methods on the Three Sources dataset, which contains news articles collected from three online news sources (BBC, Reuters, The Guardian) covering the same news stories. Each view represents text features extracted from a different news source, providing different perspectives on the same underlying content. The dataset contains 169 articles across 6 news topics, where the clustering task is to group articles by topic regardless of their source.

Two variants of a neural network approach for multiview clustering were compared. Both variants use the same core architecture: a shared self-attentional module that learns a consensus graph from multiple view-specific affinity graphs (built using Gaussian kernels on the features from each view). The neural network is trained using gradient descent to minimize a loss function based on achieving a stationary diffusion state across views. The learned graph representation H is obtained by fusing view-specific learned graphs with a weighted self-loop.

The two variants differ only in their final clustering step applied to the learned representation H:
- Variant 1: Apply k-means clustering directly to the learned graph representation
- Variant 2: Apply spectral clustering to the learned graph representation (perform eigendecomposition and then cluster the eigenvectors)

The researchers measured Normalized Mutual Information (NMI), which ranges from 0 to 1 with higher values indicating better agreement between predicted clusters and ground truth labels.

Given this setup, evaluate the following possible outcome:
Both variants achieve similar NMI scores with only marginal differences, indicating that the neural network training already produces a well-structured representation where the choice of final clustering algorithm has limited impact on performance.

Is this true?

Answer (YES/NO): NO